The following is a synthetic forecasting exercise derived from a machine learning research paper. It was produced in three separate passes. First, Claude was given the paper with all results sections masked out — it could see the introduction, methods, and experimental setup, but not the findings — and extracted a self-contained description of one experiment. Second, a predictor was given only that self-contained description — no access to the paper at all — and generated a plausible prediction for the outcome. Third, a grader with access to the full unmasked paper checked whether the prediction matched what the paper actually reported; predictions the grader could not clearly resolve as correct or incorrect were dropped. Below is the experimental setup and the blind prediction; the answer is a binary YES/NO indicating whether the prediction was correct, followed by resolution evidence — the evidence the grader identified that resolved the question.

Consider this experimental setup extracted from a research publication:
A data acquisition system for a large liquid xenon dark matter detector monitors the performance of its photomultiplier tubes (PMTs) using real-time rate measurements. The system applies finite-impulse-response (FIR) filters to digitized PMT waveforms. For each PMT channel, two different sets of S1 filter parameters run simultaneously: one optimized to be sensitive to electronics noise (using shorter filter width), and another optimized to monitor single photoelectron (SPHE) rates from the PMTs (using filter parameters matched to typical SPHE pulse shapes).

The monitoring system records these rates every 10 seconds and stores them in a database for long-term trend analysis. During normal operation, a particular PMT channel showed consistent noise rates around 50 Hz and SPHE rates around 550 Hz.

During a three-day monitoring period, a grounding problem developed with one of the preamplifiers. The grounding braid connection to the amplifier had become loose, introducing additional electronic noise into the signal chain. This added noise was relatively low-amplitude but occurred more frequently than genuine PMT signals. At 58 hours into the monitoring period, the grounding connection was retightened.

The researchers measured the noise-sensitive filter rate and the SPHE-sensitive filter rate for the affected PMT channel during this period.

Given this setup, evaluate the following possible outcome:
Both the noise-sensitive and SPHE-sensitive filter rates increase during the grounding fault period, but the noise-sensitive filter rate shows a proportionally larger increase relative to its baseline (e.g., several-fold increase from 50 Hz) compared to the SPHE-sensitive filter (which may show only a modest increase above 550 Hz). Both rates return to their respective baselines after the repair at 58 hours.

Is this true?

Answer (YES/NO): NO